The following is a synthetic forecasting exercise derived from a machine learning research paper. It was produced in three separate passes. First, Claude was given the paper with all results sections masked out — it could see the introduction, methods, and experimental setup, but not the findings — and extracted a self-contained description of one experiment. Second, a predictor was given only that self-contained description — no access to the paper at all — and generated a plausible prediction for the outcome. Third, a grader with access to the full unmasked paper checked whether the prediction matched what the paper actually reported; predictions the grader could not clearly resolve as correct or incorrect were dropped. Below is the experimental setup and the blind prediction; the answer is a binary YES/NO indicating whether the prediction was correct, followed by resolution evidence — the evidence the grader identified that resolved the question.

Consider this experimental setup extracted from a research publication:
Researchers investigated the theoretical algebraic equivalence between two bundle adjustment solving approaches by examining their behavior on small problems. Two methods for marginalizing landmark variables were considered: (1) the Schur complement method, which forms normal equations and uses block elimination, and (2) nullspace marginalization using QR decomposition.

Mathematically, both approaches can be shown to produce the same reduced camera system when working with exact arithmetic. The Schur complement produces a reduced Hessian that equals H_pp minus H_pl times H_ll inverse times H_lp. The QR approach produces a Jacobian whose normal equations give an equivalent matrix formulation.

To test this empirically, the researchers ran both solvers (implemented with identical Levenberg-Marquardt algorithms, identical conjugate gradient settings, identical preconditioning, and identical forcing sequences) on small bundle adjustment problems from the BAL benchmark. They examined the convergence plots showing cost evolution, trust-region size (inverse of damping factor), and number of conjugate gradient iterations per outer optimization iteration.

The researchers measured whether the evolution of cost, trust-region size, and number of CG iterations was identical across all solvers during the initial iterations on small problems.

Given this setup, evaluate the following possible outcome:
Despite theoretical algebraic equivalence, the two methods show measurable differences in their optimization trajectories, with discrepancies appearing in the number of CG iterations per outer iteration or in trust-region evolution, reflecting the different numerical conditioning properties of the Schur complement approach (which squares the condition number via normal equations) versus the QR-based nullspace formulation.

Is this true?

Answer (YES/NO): NO